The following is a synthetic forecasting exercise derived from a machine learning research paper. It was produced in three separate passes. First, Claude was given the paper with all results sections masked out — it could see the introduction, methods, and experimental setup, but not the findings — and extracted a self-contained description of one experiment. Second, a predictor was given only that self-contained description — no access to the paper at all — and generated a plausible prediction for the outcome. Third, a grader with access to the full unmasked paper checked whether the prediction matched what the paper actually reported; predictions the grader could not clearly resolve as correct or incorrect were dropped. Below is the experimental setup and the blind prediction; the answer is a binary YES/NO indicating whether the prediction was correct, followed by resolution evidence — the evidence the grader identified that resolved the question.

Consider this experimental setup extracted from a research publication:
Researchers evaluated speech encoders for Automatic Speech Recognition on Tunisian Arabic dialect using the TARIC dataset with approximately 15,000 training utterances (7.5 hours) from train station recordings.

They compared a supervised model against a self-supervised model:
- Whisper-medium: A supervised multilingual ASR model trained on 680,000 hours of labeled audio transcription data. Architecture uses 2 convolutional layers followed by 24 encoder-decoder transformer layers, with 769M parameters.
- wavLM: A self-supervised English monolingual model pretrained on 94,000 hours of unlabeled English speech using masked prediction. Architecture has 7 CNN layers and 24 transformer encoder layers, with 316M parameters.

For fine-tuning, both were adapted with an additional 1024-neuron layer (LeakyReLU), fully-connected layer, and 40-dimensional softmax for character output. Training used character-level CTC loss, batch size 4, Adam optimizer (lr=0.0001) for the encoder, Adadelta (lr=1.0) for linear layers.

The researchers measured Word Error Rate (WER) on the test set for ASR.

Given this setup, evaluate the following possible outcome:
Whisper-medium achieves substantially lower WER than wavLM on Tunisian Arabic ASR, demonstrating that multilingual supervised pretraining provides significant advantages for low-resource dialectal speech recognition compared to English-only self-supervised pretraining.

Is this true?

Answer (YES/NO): NO